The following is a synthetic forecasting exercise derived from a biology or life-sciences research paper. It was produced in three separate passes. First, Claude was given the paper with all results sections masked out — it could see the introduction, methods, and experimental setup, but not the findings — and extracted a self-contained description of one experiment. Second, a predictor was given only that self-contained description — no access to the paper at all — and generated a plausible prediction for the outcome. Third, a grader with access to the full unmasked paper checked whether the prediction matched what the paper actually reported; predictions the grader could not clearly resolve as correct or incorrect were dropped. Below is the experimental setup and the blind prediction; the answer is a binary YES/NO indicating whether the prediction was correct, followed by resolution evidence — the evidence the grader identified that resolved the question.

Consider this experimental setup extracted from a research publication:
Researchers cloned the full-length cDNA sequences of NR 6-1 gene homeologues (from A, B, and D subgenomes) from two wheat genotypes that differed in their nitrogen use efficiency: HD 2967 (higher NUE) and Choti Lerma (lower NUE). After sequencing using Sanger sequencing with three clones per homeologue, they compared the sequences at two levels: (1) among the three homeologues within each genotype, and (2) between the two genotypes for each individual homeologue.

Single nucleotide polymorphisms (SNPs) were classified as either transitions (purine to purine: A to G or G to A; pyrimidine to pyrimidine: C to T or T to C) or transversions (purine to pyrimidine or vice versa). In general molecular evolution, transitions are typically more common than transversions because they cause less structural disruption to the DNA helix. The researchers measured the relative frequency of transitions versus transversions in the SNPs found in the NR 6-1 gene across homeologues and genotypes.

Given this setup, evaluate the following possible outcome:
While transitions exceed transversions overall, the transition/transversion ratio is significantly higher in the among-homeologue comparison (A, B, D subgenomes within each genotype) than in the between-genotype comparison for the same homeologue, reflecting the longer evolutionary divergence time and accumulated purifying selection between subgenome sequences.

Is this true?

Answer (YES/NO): NO